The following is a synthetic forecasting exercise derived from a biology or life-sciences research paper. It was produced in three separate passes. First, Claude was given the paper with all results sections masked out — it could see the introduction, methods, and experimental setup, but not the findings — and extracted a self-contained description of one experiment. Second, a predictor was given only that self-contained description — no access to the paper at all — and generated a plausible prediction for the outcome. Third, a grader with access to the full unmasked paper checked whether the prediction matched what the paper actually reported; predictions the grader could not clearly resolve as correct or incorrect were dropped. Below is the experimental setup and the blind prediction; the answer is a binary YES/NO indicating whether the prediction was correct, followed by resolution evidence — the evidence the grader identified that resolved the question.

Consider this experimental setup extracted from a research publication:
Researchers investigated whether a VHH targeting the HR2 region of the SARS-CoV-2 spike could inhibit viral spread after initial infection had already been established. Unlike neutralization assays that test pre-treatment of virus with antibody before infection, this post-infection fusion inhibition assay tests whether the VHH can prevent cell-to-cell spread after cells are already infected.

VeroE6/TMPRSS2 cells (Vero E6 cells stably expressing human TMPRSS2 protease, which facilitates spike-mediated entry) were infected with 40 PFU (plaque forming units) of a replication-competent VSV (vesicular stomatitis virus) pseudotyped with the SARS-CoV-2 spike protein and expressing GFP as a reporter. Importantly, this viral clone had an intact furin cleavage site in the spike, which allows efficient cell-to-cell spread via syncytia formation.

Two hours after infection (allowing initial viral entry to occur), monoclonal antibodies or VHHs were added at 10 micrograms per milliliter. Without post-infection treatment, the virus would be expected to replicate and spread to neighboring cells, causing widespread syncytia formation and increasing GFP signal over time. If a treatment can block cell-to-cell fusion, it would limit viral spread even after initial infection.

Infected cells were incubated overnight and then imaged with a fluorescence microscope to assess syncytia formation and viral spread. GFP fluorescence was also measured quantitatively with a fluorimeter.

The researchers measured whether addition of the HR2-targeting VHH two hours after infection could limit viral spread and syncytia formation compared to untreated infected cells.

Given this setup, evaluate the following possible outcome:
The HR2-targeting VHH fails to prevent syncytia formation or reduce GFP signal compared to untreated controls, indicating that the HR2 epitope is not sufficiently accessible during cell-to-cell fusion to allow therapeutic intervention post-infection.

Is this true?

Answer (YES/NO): NO